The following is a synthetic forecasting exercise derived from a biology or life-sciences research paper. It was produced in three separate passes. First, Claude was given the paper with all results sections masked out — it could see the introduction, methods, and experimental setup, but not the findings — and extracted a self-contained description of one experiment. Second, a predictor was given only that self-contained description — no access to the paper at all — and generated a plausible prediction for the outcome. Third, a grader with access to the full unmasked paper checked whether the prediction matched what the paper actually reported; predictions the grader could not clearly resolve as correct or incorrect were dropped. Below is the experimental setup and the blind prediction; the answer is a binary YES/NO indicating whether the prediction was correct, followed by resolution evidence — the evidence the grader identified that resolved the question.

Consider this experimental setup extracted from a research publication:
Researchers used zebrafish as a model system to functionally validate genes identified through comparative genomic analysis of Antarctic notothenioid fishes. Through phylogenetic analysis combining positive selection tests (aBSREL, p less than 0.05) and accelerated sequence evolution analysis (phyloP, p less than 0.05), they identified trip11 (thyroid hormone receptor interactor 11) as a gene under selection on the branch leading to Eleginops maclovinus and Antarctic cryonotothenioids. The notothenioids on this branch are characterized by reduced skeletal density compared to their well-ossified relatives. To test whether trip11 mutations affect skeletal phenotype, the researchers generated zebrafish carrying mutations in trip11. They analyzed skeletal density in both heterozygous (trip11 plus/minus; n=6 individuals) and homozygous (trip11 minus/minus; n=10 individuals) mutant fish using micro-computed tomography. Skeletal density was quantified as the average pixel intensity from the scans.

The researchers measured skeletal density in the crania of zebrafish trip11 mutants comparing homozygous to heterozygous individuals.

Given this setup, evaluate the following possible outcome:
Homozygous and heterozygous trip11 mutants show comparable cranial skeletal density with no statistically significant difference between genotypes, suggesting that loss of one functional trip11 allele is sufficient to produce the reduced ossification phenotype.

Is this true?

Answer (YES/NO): NO